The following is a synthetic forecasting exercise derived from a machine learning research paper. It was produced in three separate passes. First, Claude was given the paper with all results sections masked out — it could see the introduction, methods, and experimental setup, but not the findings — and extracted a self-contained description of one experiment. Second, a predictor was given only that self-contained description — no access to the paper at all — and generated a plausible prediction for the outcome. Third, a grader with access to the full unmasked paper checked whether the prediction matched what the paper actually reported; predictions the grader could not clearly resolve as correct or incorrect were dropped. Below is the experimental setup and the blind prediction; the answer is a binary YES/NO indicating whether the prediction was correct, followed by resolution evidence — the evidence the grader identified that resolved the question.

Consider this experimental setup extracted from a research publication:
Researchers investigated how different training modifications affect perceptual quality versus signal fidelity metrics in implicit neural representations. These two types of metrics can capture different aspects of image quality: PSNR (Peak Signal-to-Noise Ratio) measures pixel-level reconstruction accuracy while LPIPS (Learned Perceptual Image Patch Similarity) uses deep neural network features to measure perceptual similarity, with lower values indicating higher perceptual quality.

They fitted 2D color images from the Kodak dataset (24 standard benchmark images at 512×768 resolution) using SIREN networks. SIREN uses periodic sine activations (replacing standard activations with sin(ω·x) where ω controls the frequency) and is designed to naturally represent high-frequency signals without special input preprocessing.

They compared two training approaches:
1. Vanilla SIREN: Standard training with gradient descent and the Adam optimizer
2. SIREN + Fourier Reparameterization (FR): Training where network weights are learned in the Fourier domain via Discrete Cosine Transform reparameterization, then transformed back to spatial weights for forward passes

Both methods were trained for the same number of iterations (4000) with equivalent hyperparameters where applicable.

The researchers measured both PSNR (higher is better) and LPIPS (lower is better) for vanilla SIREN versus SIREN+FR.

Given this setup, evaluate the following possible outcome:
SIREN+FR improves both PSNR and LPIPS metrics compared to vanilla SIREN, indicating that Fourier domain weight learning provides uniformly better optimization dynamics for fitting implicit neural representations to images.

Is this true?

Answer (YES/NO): NO